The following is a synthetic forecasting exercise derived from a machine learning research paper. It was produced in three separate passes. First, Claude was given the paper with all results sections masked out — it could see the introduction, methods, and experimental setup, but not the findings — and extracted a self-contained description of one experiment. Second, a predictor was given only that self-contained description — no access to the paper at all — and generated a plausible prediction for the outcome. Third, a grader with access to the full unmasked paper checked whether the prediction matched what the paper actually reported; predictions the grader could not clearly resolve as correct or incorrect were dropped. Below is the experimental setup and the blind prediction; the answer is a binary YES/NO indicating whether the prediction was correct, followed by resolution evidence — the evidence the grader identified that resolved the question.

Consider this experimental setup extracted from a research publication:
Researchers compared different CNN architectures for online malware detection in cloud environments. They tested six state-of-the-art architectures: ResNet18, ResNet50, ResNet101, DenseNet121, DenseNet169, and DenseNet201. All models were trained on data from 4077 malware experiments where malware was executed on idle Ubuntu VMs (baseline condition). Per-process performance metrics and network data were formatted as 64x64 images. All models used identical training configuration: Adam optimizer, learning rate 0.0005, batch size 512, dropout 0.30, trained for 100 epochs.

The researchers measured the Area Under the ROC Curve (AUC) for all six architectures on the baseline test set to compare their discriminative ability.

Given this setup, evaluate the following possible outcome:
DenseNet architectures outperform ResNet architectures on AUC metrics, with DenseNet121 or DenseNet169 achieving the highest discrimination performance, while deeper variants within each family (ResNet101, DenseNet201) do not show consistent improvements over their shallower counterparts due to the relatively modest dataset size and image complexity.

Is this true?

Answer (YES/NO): NO